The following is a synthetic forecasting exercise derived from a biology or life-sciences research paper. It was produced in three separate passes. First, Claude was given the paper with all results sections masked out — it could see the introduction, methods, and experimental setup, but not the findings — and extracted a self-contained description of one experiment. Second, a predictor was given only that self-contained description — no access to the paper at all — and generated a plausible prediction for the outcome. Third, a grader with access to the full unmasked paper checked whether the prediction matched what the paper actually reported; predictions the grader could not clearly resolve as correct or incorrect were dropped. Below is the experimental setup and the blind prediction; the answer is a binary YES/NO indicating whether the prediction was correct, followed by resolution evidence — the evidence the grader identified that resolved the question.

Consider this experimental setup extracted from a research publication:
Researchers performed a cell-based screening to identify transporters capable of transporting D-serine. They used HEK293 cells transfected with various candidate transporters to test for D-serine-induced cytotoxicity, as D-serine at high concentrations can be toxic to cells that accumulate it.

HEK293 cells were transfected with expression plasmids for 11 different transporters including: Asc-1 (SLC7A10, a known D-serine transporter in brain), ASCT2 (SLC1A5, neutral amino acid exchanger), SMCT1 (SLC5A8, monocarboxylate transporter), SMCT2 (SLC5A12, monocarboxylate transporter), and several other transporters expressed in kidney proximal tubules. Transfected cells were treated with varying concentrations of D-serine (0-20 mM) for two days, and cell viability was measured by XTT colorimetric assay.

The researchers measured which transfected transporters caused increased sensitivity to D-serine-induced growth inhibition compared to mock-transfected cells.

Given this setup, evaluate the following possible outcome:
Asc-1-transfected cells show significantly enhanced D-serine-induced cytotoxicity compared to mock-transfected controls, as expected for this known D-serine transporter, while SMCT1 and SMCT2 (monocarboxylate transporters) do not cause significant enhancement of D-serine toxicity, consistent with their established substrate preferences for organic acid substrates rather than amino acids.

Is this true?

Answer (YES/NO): NO